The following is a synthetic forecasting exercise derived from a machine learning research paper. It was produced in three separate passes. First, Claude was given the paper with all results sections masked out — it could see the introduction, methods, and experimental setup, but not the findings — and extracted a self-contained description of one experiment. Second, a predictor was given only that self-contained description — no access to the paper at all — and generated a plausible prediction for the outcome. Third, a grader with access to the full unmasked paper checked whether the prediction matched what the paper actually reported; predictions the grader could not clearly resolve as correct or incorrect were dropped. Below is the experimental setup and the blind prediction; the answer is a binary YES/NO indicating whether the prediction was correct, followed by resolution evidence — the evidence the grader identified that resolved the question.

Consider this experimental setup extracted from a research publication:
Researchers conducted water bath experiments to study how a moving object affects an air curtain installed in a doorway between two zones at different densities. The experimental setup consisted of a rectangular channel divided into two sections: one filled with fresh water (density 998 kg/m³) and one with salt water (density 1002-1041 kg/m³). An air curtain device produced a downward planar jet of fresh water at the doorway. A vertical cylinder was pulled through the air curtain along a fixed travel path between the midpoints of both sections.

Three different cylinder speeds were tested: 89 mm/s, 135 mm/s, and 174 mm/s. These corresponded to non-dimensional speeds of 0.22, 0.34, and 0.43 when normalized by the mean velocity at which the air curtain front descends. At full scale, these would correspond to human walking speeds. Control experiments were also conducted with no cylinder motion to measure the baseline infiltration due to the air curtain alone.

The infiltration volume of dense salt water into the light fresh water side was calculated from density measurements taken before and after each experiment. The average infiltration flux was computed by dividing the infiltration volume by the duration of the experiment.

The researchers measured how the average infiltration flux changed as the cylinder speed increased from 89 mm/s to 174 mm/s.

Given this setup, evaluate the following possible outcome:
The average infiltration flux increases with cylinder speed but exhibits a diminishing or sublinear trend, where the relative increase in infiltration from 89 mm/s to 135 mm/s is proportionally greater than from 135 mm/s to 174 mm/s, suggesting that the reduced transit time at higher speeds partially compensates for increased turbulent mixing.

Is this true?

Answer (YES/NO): NO